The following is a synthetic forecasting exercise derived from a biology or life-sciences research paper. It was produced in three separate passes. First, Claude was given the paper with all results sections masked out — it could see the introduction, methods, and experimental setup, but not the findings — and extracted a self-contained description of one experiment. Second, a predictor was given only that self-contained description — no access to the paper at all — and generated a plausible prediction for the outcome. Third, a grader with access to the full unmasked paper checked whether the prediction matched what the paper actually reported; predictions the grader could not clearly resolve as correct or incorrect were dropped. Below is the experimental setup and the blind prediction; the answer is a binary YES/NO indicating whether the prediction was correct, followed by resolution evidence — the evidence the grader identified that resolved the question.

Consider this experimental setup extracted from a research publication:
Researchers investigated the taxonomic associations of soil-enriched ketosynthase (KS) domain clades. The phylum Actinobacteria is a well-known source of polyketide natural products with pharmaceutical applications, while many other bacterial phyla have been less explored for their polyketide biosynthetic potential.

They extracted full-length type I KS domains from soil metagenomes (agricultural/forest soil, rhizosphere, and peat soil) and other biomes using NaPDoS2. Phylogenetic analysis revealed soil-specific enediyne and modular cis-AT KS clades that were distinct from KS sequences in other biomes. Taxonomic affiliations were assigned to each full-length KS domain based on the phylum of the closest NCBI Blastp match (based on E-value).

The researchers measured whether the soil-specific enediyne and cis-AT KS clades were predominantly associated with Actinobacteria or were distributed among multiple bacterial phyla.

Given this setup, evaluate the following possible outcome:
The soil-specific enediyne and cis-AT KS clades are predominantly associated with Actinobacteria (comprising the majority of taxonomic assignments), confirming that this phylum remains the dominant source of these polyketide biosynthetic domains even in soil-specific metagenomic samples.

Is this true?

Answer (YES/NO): YES